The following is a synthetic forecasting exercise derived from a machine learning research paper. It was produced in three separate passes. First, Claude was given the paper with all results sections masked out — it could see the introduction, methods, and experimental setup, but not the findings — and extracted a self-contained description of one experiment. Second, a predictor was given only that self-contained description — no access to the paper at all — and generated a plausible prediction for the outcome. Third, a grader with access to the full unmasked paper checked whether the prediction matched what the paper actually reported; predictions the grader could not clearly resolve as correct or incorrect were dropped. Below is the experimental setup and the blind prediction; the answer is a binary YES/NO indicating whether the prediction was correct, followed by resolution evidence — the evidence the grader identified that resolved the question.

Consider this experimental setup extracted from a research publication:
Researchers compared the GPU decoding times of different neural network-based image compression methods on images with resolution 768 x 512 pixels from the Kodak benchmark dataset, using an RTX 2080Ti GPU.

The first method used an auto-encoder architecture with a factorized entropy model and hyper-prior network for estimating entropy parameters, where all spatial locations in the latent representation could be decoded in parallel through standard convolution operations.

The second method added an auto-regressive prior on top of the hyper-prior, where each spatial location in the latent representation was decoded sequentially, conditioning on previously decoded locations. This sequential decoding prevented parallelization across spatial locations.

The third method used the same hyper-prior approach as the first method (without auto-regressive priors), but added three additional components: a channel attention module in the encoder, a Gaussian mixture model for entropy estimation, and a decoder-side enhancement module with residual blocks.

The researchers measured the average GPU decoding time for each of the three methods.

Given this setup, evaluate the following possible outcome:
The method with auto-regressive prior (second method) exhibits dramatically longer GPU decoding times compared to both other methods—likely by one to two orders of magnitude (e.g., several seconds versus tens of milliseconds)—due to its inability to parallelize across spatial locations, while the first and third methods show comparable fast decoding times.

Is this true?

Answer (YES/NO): YES